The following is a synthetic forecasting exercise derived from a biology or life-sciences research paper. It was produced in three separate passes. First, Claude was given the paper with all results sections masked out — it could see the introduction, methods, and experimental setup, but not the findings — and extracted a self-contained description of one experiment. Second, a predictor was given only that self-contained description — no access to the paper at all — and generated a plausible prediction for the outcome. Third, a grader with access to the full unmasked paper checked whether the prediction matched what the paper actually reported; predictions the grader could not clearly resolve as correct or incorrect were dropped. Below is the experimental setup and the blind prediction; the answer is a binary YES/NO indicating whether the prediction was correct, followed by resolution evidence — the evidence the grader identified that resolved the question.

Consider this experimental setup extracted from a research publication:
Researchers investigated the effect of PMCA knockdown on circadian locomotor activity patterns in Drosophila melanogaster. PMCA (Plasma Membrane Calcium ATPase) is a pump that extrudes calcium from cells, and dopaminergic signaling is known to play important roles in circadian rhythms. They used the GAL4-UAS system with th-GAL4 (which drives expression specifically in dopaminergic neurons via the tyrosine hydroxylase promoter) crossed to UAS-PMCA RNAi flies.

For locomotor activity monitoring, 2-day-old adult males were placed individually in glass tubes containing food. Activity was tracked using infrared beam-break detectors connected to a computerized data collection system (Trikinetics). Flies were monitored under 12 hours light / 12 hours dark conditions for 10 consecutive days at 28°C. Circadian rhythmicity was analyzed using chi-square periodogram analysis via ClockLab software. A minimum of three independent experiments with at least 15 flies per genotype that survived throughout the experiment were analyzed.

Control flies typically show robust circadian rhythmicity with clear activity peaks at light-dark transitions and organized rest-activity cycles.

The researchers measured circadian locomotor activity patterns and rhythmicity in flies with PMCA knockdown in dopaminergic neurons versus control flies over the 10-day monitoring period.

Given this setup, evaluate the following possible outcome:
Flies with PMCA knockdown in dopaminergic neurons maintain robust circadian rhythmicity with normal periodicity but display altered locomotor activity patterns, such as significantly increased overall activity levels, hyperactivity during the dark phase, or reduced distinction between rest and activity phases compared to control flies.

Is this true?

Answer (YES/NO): NO